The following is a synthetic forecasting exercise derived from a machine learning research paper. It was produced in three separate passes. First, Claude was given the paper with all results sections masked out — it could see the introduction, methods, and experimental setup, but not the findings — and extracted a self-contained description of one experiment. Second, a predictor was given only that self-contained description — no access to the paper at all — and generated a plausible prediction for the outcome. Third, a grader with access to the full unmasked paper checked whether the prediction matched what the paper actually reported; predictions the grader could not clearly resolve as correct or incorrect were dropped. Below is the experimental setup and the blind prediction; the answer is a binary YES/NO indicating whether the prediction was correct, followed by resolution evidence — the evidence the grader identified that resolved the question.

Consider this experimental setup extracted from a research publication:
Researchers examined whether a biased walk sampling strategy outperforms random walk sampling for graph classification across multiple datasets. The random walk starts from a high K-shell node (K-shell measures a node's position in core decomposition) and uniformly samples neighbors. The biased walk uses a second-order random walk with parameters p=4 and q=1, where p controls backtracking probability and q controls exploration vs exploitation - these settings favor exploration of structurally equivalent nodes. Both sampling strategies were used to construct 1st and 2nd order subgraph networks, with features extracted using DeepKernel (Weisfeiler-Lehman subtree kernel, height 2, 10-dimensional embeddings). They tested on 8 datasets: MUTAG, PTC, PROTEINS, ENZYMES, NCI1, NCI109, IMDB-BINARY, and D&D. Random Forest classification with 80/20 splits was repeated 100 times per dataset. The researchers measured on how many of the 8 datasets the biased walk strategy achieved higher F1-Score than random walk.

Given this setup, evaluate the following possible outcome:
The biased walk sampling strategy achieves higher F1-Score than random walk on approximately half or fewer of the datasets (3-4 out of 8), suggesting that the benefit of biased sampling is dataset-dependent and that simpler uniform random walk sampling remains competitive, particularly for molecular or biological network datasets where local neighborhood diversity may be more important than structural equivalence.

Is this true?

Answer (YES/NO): NO